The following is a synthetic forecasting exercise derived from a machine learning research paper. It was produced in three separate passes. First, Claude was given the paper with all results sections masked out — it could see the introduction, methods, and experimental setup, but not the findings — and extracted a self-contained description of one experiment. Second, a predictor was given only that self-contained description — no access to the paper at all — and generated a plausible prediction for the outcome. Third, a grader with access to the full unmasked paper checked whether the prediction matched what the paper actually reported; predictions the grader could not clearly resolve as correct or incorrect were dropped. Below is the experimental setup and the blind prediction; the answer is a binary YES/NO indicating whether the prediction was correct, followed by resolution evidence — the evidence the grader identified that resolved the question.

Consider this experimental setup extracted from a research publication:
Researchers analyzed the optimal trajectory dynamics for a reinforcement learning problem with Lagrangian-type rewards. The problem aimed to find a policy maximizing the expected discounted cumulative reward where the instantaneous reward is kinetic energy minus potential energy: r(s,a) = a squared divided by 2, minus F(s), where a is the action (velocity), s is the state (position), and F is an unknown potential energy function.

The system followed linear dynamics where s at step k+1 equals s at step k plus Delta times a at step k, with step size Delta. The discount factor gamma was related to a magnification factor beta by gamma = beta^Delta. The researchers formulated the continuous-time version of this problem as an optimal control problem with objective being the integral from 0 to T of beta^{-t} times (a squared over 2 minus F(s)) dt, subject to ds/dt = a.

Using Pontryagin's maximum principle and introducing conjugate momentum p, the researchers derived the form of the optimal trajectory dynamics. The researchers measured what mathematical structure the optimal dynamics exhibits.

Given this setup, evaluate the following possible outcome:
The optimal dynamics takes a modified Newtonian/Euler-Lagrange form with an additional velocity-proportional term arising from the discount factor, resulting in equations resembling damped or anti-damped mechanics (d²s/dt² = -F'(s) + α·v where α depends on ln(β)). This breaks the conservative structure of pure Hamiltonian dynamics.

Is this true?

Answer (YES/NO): YES